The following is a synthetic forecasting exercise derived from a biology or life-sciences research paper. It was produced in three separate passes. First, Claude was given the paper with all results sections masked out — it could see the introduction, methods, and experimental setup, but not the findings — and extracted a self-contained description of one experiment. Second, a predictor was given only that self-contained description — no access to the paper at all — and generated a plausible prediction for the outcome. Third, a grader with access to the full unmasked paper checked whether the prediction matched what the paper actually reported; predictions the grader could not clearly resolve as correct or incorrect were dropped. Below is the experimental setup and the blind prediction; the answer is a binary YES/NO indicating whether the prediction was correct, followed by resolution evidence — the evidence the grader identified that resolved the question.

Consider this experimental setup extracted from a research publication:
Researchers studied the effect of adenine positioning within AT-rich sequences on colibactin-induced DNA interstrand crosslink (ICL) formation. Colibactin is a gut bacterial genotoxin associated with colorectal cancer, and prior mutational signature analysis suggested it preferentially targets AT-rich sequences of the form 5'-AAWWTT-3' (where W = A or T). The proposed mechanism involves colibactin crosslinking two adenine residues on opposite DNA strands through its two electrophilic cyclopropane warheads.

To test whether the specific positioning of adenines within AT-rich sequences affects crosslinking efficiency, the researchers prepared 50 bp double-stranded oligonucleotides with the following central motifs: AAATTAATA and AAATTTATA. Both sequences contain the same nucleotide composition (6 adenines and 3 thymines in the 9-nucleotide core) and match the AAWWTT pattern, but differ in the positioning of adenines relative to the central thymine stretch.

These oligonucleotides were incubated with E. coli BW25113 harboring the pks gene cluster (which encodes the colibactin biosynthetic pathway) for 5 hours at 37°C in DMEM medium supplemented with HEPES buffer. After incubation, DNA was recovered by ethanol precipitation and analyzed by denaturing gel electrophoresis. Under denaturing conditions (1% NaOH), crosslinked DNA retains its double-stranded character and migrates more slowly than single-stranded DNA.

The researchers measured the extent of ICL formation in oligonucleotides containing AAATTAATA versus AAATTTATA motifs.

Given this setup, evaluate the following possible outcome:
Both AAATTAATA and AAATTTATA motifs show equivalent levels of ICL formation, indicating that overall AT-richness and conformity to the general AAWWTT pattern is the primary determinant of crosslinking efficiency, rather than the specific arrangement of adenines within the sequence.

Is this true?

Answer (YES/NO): NO